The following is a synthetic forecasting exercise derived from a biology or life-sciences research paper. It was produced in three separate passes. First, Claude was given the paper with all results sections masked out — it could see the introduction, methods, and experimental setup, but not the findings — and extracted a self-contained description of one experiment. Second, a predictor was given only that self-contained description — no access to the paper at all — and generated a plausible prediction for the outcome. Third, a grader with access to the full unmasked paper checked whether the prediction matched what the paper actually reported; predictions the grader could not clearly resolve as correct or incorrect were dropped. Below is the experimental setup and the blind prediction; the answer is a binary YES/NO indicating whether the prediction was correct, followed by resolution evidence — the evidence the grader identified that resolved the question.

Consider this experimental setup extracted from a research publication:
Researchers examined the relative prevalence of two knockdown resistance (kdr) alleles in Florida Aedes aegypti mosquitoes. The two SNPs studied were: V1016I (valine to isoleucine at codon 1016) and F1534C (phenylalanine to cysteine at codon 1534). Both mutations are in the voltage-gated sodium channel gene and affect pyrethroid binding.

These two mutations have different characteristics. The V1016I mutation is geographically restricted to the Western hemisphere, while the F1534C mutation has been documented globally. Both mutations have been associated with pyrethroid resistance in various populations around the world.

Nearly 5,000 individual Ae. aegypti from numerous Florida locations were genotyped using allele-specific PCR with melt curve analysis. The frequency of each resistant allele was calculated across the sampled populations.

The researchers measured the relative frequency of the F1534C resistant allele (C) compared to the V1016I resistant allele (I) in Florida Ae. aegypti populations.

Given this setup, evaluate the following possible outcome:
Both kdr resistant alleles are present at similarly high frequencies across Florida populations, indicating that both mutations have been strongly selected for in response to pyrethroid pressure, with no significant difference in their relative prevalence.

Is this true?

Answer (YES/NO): NO